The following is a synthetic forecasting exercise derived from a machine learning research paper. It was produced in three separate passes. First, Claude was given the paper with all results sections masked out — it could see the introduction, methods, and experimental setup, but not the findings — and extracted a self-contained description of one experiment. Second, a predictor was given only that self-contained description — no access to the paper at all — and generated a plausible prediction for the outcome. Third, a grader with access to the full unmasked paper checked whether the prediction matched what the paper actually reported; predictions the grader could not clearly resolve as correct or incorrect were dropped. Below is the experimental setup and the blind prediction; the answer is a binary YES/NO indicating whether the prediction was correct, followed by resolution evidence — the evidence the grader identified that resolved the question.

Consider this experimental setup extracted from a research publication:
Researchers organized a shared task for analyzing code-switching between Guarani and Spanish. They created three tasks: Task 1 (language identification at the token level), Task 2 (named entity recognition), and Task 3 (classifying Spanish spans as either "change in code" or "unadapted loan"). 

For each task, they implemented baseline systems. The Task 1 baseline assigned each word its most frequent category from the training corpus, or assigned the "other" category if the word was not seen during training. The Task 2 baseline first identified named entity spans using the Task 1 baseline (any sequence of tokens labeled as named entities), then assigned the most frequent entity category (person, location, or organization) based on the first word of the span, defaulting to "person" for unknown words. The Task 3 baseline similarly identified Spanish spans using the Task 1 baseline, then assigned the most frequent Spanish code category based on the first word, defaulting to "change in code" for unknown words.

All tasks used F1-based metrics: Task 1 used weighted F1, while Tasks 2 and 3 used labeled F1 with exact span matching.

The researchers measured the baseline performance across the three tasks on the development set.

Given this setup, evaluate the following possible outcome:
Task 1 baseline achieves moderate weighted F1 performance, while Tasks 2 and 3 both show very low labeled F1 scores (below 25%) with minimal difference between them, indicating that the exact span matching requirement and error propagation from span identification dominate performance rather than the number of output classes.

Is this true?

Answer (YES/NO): NO